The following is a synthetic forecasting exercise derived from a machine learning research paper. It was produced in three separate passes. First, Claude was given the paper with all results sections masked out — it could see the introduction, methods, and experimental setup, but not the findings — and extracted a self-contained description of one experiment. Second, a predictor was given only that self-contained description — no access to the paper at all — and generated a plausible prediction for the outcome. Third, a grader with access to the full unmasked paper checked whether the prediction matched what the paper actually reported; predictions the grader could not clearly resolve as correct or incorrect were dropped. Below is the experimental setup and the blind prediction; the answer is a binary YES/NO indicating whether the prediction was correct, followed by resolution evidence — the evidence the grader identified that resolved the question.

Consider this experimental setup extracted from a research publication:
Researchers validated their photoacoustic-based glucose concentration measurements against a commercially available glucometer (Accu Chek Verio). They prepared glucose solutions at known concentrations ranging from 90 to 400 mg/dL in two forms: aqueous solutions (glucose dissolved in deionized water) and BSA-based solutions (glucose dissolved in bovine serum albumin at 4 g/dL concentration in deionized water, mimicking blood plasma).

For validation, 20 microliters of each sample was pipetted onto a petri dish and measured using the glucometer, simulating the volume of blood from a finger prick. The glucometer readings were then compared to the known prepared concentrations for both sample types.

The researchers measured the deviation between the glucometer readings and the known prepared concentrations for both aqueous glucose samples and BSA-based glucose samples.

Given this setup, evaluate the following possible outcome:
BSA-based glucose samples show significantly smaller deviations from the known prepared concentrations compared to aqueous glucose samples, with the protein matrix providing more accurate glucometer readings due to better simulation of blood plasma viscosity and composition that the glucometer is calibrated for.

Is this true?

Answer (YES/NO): YES